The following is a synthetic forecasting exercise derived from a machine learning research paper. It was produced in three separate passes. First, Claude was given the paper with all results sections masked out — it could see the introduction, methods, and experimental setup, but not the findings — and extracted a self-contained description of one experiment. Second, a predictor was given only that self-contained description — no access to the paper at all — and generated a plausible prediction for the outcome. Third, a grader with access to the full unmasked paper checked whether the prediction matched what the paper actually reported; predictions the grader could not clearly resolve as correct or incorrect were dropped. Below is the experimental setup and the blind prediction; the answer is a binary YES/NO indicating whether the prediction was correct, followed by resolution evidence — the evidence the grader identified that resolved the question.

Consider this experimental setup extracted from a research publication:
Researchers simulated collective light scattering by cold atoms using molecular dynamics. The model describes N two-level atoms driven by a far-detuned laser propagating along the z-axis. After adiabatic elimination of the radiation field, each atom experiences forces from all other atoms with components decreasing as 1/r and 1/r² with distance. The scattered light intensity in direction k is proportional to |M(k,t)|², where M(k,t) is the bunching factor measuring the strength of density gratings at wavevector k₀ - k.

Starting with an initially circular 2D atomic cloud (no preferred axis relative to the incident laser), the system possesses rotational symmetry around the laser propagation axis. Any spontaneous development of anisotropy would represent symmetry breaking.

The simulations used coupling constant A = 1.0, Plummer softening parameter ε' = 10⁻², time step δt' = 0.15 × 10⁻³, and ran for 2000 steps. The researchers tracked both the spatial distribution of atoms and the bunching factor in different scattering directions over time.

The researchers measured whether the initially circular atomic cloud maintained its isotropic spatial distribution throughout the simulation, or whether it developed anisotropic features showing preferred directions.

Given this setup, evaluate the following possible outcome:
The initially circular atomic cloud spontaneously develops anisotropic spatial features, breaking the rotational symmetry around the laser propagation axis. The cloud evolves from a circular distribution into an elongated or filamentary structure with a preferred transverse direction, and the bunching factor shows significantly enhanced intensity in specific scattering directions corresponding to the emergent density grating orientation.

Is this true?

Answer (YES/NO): NO